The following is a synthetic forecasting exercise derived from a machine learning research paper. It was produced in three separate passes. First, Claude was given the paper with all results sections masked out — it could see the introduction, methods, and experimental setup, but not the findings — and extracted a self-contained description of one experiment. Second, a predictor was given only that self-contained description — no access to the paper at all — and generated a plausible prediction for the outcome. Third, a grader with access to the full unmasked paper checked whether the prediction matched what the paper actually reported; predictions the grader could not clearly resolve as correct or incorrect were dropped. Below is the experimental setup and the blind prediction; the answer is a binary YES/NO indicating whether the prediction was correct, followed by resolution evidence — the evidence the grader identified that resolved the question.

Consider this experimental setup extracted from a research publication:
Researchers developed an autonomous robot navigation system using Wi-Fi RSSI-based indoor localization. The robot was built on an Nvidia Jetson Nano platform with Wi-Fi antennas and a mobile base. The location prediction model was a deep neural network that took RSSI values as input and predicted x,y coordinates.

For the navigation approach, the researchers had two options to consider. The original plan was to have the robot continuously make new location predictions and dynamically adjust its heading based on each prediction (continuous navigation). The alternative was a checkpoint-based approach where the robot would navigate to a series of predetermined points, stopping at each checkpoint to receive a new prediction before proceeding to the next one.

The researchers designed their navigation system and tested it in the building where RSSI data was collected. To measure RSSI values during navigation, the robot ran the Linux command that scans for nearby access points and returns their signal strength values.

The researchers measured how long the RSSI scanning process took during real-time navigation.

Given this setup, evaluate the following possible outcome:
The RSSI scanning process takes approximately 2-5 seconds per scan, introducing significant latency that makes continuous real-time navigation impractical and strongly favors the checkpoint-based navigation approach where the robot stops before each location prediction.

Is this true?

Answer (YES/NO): NO